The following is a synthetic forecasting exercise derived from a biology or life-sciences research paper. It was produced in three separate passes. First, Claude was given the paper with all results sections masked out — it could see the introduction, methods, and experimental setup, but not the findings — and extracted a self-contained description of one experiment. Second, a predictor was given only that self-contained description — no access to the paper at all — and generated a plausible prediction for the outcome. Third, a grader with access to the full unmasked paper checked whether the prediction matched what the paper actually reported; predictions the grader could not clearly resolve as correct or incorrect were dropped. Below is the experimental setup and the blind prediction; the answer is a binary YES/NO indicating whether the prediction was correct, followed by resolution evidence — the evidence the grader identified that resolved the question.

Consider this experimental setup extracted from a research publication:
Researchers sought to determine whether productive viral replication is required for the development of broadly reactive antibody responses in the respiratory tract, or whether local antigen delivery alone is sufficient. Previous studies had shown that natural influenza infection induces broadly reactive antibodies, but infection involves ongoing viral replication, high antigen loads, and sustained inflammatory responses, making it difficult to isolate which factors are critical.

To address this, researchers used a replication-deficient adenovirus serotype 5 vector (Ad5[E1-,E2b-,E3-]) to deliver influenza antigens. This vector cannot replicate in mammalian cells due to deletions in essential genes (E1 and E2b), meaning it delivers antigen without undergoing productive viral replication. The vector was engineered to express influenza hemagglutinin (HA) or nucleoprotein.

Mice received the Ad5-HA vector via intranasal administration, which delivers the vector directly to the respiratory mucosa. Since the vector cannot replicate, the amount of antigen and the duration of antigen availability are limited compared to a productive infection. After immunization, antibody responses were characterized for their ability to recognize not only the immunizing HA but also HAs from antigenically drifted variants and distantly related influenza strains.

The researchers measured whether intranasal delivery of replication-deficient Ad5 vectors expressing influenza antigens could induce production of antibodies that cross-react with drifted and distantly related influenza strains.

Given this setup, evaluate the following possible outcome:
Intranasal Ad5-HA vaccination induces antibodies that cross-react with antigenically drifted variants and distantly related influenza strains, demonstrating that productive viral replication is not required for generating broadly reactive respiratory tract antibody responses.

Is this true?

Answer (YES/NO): YES